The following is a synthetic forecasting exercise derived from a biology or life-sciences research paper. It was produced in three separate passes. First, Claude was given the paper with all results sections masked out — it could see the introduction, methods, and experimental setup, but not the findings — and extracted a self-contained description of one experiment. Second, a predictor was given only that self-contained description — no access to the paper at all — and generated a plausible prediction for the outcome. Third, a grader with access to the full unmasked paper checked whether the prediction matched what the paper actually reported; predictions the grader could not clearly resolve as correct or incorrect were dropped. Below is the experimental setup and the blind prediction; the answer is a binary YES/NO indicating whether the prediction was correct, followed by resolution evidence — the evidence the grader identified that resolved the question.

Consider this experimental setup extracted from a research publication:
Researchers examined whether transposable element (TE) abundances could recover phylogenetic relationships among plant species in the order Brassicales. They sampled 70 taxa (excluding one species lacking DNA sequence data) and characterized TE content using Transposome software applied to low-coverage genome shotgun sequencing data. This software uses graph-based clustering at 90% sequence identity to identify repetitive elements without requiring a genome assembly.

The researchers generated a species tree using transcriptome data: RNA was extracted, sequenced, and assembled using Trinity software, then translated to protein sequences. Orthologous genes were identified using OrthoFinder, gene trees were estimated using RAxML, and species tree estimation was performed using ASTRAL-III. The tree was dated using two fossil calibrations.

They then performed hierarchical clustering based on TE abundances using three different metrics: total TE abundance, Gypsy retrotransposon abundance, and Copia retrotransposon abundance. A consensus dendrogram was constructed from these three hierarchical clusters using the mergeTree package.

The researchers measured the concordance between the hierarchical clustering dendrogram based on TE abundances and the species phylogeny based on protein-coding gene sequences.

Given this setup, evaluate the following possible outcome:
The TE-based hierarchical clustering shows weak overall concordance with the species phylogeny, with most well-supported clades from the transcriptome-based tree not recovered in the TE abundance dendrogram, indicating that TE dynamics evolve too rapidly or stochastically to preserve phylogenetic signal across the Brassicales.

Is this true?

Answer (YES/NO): YES